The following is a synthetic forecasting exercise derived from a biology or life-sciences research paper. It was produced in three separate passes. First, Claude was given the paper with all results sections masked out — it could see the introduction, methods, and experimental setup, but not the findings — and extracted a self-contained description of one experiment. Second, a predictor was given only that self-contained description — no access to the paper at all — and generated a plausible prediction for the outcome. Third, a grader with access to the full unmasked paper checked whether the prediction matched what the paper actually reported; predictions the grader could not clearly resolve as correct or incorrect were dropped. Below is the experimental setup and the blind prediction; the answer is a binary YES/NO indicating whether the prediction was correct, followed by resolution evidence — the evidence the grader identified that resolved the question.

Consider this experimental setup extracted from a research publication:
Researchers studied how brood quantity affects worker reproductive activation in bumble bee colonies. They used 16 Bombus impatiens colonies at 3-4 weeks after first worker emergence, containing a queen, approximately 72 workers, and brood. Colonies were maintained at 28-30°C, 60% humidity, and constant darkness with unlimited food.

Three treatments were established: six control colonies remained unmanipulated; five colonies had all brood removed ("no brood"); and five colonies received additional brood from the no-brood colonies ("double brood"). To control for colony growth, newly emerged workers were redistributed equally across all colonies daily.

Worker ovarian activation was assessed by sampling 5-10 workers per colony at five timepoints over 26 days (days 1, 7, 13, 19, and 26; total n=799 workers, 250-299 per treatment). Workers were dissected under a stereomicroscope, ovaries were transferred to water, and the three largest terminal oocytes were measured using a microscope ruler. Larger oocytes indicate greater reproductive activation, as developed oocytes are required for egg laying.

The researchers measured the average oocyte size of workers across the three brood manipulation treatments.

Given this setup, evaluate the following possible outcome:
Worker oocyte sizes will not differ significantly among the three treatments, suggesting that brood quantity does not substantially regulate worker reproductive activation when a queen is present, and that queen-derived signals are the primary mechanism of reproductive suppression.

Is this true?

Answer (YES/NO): NO